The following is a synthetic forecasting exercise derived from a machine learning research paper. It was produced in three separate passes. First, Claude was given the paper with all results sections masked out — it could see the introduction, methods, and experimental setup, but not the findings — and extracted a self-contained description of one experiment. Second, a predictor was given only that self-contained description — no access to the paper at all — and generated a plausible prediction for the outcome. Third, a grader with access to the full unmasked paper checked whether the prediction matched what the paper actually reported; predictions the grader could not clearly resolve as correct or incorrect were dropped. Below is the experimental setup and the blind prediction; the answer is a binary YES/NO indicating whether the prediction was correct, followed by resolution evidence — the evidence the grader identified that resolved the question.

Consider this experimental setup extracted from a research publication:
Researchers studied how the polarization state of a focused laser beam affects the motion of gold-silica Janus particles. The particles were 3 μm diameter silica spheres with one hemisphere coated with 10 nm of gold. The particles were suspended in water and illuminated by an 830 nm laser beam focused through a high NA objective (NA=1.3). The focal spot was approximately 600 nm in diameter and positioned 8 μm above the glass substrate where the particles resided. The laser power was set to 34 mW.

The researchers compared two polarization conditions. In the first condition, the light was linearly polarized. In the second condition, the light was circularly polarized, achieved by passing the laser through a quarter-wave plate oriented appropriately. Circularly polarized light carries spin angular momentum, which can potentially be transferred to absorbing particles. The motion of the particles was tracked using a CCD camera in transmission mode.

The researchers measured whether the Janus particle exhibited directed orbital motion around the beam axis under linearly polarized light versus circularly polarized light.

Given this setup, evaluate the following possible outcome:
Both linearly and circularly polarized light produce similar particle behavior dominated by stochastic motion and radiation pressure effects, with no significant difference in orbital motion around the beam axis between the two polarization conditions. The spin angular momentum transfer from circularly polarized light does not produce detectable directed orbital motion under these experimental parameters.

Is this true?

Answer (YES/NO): NO